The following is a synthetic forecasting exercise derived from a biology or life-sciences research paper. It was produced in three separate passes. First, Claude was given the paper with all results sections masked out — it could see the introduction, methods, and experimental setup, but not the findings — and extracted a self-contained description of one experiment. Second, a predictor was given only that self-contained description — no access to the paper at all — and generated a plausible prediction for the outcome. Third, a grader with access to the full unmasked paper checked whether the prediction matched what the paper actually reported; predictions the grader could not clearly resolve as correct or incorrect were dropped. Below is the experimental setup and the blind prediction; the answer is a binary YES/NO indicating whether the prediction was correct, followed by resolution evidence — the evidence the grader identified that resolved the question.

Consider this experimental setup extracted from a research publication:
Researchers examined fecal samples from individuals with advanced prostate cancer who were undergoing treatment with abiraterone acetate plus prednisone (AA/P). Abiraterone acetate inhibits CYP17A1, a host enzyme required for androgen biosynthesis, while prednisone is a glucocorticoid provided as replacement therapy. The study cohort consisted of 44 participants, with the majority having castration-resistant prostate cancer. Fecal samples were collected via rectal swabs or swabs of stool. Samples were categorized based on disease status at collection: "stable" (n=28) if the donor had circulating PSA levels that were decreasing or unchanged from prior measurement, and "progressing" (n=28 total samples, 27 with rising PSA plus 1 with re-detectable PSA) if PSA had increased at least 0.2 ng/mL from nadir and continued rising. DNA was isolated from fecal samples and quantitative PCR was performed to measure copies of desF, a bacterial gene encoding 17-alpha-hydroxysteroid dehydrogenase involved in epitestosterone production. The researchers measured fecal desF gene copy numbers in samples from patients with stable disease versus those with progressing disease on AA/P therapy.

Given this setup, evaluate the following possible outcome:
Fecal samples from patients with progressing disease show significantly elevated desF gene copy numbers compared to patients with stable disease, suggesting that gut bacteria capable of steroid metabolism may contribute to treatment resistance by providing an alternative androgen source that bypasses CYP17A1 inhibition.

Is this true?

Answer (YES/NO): NO